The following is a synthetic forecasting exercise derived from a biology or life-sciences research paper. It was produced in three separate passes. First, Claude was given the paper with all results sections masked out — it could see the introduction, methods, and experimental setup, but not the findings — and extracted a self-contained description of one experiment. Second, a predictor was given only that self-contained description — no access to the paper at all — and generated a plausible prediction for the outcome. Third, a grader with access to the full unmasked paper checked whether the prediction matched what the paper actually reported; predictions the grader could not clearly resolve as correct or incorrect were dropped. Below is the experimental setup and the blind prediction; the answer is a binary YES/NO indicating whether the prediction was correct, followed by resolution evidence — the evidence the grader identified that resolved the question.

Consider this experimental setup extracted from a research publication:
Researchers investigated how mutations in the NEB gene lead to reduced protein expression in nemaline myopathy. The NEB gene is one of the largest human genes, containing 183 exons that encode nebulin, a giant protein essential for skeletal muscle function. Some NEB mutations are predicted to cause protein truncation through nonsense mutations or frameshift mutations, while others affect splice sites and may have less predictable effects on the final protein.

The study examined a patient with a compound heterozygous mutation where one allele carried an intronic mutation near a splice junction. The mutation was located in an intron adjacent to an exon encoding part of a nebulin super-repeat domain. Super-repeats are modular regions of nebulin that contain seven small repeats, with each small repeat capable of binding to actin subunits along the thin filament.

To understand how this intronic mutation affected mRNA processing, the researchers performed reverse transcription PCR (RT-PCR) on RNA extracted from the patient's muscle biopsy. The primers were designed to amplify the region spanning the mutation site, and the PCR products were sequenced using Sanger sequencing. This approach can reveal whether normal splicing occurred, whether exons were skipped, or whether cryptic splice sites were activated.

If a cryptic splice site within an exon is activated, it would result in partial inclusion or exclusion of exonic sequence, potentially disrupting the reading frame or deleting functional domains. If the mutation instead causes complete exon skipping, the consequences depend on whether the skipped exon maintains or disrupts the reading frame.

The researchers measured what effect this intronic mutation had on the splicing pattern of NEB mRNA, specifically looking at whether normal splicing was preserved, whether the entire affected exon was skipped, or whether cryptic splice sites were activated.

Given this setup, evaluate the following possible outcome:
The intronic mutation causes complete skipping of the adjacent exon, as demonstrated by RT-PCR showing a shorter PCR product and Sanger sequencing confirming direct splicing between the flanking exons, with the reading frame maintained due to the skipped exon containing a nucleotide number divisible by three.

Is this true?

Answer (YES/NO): NO